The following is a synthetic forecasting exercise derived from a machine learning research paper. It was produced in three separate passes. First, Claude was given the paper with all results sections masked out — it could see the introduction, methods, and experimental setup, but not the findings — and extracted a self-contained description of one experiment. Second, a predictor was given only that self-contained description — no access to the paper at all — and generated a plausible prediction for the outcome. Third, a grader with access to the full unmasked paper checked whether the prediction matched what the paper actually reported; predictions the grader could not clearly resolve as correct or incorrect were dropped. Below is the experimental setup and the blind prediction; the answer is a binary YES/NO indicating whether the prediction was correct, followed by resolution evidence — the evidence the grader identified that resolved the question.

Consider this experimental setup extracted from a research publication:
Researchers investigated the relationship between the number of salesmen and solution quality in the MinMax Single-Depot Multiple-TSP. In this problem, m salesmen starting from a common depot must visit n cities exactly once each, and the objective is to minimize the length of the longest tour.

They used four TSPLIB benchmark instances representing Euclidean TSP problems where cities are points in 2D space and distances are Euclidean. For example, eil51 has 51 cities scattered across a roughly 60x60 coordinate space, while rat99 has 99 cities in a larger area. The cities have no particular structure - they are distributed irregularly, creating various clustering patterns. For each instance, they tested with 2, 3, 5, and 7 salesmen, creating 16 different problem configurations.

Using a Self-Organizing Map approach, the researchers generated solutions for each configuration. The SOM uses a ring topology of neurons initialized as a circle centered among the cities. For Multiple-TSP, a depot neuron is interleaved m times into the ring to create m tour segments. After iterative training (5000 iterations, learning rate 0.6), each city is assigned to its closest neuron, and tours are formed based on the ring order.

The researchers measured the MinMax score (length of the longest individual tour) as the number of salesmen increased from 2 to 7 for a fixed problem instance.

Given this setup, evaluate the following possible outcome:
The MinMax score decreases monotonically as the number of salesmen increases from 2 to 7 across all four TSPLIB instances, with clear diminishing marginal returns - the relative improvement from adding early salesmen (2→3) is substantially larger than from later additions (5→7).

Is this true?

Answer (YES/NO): YES